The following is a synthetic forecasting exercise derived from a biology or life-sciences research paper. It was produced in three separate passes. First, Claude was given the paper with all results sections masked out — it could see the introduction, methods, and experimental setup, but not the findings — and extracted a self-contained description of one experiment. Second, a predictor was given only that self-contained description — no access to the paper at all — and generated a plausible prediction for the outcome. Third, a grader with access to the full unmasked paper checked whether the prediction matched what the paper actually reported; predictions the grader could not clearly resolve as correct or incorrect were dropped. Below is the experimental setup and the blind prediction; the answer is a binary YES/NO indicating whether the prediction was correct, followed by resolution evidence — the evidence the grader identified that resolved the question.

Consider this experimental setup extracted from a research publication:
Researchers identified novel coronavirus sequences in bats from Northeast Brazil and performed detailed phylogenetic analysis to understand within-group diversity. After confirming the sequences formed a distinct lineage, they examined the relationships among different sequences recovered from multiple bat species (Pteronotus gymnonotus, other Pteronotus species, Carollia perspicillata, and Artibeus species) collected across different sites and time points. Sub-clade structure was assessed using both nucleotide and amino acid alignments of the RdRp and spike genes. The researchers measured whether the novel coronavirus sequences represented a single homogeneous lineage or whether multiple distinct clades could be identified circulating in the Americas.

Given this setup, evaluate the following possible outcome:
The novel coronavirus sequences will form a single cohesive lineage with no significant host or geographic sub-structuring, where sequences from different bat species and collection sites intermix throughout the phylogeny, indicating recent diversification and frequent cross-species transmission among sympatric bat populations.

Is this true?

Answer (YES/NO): NO